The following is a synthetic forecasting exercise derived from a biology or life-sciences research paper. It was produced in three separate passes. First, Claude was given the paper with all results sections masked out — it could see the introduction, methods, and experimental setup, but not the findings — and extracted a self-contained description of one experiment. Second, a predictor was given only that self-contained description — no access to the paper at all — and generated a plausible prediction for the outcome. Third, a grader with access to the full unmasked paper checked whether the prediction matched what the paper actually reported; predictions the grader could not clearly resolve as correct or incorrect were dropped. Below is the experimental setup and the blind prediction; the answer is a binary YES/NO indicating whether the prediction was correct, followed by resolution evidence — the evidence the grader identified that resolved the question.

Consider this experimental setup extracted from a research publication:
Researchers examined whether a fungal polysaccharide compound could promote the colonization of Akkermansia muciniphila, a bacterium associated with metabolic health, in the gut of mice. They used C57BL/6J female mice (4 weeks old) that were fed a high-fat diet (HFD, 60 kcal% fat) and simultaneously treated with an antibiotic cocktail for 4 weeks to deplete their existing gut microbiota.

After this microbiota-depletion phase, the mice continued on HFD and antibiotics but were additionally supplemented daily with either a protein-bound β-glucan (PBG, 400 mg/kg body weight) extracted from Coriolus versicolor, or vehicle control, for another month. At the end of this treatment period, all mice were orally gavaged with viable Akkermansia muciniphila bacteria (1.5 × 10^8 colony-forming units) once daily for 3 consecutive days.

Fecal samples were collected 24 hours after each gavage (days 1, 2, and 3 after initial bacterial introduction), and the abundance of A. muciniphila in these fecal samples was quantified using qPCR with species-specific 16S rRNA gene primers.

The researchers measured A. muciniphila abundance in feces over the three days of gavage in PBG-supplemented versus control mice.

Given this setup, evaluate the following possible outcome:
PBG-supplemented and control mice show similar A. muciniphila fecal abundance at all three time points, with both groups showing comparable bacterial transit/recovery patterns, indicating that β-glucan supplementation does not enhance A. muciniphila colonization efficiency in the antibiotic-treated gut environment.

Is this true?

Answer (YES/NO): NO